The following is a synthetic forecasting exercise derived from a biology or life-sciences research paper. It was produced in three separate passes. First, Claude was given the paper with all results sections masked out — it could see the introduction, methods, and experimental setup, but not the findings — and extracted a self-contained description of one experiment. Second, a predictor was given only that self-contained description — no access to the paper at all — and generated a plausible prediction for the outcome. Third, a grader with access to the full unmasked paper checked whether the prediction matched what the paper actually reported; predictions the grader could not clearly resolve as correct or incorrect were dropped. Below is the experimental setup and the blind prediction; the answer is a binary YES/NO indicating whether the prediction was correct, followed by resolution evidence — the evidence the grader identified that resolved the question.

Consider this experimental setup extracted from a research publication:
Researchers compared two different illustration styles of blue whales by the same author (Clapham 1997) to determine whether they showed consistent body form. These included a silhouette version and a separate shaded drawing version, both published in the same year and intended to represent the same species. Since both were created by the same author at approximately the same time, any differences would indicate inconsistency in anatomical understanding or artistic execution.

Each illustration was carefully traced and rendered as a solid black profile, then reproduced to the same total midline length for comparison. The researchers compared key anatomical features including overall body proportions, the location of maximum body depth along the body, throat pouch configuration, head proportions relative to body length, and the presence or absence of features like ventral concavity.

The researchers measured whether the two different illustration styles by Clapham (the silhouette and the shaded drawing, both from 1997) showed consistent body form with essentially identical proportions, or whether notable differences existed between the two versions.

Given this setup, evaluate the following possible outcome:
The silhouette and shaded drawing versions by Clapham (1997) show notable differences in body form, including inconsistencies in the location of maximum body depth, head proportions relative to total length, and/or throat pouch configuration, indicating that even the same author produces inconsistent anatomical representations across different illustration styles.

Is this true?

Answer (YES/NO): YES